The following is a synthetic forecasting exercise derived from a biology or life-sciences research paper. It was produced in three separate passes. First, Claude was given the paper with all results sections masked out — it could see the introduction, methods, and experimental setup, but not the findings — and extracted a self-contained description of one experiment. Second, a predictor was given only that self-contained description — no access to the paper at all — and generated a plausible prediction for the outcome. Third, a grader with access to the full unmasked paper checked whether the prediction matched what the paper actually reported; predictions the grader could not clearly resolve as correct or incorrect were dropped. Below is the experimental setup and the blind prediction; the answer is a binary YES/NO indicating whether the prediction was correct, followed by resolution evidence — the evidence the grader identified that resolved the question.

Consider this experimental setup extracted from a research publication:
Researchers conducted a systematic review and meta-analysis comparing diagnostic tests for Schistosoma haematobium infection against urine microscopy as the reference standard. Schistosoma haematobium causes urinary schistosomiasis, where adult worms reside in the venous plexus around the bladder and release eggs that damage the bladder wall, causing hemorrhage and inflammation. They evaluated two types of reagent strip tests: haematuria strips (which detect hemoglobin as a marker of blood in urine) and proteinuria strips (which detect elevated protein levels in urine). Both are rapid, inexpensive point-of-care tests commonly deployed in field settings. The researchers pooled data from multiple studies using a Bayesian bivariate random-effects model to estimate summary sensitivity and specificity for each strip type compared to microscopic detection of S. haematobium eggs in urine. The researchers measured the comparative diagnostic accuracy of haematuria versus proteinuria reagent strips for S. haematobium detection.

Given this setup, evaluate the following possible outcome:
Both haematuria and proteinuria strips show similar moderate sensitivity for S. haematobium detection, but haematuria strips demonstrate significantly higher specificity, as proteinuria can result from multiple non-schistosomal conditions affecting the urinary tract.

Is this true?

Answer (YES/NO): NO